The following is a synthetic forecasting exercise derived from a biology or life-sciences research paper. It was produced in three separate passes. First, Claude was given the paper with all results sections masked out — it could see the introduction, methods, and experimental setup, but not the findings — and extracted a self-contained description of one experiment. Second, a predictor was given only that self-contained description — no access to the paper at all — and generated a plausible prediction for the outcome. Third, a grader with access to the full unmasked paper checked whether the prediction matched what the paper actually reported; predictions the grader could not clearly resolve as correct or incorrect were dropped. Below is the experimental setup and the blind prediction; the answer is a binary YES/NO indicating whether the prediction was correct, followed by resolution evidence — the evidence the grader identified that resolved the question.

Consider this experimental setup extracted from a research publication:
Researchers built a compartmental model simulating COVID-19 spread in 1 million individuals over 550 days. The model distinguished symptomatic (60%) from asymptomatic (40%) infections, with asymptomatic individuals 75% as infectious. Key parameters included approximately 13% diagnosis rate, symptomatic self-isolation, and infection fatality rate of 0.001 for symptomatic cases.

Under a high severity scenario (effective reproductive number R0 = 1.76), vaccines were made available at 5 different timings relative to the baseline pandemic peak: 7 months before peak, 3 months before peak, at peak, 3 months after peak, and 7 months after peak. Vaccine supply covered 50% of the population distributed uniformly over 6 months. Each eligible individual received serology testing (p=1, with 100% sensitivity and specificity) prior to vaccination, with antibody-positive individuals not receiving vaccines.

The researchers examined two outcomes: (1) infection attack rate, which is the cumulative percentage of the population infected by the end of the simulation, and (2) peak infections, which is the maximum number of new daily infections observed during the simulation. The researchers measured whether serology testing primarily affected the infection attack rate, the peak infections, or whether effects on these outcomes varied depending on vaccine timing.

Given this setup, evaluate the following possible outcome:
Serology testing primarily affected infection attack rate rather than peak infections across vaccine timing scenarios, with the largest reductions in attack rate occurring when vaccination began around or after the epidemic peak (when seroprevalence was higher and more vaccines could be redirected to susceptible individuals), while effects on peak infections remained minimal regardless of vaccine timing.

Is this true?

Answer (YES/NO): NO